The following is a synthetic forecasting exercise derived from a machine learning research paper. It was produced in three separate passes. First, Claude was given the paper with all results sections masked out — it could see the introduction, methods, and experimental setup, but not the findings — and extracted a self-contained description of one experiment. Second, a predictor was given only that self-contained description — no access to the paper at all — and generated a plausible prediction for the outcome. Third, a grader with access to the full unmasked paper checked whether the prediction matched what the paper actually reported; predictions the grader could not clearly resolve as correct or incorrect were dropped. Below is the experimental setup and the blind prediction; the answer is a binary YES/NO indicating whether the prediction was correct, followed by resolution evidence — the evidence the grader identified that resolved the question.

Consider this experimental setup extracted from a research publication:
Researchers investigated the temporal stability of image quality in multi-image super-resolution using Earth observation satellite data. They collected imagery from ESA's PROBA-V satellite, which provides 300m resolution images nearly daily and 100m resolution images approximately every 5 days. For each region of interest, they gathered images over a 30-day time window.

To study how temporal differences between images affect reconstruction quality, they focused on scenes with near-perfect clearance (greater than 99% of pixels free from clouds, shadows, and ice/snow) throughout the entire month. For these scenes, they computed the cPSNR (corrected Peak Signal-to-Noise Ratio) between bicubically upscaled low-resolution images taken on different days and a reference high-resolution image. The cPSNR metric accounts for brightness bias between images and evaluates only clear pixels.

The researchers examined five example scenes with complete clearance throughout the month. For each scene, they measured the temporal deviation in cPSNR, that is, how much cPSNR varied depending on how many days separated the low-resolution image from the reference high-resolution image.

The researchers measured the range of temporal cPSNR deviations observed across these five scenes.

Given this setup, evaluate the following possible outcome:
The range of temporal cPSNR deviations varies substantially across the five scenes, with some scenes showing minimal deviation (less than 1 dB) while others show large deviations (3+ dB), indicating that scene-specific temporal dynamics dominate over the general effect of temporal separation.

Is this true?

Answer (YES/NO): YES